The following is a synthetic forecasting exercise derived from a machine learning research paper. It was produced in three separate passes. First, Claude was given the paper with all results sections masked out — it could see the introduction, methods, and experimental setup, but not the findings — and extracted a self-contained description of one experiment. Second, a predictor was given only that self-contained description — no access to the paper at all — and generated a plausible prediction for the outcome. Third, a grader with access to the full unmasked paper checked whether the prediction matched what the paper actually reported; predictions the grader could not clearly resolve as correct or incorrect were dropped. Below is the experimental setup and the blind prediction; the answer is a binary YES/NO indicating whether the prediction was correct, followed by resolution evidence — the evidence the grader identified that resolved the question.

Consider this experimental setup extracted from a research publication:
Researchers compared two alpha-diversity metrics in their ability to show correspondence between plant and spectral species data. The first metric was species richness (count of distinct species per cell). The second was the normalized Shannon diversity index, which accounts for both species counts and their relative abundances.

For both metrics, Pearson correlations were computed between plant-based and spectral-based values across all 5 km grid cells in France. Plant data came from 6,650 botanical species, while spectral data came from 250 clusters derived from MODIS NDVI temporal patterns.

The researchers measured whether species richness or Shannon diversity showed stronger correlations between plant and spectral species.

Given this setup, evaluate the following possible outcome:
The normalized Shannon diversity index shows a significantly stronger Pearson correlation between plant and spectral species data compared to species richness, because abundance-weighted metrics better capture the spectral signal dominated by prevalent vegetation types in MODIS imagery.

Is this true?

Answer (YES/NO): NO